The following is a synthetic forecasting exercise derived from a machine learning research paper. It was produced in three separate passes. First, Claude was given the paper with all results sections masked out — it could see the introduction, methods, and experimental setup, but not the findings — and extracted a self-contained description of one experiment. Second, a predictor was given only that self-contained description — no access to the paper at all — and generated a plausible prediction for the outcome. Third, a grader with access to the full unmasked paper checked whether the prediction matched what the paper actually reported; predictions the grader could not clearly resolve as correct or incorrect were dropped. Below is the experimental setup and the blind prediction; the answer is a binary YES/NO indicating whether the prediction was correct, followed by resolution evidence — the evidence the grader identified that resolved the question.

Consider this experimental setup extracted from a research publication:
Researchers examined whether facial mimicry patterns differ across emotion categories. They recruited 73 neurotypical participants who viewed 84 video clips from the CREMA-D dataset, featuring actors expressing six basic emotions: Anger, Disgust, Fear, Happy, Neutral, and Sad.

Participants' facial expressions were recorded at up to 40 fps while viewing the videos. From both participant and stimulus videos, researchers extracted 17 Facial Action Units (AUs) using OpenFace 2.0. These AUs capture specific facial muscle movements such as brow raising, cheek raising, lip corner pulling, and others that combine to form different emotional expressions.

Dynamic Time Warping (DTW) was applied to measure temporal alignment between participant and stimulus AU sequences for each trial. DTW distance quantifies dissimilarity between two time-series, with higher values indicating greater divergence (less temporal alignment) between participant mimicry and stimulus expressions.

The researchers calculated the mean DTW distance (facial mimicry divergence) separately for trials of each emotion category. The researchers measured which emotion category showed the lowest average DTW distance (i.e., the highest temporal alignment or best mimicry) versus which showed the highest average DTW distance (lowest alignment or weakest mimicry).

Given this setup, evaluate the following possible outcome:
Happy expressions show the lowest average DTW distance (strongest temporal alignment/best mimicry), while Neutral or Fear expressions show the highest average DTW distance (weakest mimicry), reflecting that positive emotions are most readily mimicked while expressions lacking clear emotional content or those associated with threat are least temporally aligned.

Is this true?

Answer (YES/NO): NO